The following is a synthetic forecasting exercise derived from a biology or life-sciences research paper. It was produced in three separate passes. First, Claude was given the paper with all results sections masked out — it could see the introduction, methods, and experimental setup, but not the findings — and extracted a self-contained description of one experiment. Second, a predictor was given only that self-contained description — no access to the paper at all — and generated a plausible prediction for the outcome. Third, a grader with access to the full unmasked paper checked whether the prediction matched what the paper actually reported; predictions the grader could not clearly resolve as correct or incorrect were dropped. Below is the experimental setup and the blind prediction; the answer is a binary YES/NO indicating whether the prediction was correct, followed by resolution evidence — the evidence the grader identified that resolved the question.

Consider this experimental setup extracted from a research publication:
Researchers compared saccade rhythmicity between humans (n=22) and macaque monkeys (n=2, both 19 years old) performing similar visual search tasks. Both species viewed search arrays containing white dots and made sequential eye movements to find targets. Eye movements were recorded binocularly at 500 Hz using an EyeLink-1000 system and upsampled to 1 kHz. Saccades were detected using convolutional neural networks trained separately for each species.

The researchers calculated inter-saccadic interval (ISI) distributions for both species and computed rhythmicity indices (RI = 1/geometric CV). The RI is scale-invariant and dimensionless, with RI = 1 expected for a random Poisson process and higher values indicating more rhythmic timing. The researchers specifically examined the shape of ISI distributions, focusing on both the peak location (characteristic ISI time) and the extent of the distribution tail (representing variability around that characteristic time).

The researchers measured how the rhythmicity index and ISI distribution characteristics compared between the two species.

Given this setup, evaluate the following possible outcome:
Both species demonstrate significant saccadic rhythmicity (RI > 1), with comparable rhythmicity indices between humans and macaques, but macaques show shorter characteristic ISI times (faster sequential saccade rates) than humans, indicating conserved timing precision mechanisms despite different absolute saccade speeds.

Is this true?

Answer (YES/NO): NO